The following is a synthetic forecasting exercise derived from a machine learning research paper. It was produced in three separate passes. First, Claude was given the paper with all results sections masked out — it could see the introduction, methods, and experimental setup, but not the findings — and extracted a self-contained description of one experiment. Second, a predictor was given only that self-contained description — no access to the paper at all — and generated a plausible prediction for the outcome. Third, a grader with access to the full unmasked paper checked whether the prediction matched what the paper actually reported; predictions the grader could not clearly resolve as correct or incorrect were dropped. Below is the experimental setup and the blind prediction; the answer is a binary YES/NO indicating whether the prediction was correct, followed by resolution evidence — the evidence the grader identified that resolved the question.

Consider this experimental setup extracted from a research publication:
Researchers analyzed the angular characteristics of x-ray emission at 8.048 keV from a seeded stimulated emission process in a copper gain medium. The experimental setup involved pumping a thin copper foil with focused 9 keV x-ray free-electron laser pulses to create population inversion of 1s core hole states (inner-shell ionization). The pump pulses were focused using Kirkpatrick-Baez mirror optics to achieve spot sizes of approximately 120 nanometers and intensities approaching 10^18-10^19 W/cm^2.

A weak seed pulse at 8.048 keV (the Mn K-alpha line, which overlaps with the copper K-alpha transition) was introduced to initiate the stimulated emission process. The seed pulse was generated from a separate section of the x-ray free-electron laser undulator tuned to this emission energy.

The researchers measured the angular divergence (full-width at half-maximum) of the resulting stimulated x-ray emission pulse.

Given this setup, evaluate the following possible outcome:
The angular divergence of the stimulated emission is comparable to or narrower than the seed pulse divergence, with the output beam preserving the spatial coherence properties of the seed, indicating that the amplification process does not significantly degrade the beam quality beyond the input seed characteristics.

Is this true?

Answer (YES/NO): YES